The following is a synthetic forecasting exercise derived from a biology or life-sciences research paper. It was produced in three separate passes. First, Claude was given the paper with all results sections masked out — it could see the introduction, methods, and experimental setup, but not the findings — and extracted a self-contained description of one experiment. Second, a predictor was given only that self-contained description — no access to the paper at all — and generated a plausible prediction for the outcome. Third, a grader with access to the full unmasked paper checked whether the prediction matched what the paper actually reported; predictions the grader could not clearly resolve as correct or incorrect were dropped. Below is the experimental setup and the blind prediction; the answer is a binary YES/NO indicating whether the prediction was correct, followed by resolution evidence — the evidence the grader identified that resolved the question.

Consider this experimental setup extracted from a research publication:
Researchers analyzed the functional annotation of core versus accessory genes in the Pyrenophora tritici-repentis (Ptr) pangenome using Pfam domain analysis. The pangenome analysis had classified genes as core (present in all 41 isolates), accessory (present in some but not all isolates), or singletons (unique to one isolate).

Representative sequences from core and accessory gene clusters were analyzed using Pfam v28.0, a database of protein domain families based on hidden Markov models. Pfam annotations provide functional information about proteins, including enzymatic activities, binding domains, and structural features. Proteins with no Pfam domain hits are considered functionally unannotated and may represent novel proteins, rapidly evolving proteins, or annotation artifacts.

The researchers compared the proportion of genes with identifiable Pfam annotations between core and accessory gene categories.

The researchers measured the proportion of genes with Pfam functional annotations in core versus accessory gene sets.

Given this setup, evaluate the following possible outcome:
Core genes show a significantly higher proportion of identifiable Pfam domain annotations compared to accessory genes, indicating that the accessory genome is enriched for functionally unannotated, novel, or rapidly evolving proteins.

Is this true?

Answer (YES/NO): YES